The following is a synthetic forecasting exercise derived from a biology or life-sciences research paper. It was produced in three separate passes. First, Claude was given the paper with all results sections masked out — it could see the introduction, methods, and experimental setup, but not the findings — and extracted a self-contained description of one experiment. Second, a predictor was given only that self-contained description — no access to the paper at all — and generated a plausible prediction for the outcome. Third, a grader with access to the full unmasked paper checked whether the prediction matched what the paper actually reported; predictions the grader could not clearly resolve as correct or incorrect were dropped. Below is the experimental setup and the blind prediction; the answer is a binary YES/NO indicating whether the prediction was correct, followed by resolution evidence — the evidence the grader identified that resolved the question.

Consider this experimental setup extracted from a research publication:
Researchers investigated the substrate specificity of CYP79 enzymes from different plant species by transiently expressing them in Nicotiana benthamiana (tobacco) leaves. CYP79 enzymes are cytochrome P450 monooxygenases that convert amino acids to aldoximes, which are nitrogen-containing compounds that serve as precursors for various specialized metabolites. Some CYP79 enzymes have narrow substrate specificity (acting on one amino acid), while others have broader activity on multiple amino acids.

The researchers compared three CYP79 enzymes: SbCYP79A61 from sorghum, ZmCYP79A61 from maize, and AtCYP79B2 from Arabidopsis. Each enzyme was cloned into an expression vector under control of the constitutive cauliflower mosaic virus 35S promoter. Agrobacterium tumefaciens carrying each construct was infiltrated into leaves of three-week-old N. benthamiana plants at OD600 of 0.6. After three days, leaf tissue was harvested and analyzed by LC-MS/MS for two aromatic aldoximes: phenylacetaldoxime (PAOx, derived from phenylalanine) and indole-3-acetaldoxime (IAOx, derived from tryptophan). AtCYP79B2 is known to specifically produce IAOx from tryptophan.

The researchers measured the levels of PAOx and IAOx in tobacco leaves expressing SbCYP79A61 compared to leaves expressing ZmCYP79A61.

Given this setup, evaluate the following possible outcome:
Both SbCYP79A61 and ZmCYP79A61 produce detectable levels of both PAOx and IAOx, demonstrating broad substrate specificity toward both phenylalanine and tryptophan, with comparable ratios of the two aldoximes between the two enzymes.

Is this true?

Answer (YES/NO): NO